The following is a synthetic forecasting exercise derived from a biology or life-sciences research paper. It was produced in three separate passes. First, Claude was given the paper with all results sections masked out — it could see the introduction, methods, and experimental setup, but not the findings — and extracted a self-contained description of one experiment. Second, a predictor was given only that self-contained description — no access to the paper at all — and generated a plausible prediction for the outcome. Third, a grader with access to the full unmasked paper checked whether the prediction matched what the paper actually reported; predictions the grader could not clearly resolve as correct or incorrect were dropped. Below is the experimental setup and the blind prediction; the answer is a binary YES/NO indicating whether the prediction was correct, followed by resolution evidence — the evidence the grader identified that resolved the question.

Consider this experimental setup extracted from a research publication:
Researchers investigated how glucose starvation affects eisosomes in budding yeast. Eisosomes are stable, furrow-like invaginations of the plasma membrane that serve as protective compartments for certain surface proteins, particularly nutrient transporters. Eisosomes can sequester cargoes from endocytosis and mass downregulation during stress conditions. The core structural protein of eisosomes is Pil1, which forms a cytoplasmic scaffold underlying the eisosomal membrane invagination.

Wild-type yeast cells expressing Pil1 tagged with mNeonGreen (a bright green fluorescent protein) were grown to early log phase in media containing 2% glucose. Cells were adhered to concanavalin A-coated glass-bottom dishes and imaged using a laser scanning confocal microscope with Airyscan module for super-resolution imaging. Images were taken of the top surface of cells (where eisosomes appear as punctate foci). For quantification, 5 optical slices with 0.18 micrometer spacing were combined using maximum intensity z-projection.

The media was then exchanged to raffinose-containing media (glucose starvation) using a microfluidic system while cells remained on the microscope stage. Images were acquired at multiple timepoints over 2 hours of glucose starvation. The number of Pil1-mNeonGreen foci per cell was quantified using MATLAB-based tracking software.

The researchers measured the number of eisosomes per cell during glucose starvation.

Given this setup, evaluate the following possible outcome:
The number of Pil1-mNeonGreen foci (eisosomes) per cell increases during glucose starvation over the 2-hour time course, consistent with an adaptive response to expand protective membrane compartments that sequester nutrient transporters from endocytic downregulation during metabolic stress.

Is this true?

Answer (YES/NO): NO